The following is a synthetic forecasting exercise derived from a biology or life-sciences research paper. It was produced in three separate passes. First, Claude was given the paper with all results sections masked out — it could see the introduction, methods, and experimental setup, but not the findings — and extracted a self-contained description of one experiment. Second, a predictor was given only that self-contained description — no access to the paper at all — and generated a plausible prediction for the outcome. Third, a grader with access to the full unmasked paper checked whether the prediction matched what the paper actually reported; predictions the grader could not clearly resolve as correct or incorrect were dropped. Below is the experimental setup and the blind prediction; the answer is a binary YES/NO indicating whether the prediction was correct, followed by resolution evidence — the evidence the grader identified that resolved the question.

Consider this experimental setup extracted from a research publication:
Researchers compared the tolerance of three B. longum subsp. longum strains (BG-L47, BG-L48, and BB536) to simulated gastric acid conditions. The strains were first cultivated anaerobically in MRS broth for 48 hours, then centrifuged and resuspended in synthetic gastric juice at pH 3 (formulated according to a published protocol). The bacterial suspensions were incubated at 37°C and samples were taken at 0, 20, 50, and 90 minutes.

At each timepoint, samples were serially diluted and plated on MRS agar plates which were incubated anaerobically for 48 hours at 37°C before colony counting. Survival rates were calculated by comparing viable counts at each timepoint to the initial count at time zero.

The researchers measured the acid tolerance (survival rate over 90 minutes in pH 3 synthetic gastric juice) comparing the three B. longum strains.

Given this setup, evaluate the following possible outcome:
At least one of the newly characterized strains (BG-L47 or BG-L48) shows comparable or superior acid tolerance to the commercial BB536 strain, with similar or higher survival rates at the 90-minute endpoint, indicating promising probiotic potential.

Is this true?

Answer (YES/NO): YES